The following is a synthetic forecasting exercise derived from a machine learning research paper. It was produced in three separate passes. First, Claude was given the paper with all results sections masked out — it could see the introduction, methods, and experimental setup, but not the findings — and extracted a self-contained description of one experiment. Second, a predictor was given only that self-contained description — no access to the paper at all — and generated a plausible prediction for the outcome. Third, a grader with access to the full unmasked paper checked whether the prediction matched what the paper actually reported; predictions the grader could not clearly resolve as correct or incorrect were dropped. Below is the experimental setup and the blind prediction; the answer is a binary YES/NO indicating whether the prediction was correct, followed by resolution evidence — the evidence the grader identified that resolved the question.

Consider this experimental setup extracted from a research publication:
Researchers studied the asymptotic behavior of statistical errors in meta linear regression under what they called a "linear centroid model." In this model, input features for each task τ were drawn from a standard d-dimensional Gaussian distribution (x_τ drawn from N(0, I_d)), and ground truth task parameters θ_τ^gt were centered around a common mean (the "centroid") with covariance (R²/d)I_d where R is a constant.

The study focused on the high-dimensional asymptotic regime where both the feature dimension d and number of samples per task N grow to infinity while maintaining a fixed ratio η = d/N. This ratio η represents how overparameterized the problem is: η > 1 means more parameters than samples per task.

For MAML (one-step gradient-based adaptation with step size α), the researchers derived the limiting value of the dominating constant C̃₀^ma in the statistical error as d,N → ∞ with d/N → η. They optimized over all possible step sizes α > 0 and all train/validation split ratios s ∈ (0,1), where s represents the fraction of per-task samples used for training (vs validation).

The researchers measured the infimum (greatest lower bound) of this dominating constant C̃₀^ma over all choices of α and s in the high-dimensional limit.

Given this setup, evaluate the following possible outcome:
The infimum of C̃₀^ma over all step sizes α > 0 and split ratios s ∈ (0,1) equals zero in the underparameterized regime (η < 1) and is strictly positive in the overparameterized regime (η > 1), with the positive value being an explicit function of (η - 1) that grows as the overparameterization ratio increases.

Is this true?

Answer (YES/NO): NO